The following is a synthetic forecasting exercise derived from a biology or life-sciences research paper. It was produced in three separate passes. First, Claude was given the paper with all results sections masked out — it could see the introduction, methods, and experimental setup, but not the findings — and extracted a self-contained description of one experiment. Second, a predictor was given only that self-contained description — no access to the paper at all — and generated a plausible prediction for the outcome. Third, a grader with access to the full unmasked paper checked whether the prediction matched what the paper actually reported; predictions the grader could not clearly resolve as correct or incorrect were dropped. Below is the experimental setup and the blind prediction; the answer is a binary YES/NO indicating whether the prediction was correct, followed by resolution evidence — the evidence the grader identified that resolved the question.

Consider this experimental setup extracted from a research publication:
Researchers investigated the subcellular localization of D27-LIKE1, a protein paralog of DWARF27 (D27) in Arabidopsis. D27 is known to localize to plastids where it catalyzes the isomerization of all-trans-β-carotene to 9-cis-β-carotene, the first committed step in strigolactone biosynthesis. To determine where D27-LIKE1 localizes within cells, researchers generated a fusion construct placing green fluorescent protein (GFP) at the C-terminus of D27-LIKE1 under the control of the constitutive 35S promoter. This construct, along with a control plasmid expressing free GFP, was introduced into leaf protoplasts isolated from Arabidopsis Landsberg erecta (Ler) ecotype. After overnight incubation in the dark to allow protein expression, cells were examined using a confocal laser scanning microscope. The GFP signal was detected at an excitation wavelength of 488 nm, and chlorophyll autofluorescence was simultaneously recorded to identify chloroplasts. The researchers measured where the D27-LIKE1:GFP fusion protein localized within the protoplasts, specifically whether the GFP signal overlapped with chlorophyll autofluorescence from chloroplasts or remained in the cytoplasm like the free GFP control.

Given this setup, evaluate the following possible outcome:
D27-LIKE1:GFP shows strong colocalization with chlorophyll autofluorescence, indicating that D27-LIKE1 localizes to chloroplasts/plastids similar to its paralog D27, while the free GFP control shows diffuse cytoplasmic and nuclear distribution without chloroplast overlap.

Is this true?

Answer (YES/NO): YES